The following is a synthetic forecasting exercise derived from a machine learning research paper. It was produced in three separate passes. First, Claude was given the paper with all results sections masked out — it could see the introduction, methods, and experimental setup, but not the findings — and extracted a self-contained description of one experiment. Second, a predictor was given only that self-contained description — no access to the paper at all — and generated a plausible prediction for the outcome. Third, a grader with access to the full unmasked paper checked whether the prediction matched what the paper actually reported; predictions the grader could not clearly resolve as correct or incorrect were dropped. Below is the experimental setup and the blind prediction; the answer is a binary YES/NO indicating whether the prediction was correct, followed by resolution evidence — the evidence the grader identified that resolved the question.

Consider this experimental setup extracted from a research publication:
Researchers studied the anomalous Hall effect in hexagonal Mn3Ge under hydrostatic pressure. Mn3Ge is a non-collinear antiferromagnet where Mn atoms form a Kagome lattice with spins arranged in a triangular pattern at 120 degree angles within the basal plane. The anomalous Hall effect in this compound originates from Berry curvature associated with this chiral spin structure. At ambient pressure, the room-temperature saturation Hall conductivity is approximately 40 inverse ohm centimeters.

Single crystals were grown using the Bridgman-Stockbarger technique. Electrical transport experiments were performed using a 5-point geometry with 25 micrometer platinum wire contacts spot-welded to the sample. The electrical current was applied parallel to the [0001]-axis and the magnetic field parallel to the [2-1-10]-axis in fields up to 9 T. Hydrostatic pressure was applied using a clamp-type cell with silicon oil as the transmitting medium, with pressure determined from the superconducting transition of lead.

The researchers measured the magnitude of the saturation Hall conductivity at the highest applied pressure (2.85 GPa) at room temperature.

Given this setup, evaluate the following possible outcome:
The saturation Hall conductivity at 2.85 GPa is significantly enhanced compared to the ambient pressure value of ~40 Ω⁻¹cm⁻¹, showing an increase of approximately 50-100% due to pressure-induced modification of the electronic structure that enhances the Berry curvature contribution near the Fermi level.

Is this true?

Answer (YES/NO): NO